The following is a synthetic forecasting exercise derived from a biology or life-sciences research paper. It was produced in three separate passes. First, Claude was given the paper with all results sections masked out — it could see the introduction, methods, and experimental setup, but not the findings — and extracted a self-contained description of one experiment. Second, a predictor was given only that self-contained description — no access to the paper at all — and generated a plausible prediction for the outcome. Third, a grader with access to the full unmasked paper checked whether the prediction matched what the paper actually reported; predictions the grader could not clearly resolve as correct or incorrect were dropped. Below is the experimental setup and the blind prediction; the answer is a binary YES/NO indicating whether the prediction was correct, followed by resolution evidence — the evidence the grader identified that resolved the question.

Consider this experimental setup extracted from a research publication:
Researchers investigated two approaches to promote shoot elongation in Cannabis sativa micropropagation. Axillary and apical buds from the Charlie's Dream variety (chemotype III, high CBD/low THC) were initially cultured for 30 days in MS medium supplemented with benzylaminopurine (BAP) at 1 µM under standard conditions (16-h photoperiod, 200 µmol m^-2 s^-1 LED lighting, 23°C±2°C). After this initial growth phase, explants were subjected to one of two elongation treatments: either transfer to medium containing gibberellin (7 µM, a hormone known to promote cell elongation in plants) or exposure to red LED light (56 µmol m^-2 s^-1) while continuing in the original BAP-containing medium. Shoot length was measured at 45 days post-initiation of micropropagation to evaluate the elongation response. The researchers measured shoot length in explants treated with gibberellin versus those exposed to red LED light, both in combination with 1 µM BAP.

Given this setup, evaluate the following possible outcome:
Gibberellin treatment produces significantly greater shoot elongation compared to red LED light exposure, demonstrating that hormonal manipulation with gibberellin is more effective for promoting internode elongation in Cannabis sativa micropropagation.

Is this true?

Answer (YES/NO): NO